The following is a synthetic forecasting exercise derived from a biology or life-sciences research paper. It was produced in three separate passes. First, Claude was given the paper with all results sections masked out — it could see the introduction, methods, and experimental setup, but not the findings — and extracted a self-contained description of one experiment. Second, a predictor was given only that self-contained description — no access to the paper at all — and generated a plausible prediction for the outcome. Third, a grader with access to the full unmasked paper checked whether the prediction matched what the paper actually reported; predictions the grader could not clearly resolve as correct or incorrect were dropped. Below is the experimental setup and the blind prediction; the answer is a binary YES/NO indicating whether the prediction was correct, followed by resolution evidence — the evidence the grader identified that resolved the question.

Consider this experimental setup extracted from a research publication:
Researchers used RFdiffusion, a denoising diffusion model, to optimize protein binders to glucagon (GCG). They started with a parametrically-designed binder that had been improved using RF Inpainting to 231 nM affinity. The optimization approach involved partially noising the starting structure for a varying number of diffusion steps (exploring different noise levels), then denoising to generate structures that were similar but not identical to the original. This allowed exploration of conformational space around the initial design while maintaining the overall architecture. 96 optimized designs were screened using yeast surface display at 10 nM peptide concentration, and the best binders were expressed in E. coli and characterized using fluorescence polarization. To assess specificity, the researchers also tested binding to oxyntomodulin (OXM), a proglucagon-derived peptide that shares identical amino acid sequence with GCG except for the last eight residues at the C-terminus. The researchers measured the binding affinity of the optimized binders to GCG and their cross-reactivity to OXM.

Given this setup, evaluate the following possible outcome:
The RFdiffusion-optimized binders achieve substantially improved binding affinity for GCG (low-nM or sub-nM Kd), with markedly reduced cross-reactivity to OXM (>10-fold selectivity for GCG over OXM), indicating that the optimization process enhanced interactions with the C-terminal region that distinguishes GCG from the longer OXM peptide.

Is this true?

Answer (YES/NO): YES